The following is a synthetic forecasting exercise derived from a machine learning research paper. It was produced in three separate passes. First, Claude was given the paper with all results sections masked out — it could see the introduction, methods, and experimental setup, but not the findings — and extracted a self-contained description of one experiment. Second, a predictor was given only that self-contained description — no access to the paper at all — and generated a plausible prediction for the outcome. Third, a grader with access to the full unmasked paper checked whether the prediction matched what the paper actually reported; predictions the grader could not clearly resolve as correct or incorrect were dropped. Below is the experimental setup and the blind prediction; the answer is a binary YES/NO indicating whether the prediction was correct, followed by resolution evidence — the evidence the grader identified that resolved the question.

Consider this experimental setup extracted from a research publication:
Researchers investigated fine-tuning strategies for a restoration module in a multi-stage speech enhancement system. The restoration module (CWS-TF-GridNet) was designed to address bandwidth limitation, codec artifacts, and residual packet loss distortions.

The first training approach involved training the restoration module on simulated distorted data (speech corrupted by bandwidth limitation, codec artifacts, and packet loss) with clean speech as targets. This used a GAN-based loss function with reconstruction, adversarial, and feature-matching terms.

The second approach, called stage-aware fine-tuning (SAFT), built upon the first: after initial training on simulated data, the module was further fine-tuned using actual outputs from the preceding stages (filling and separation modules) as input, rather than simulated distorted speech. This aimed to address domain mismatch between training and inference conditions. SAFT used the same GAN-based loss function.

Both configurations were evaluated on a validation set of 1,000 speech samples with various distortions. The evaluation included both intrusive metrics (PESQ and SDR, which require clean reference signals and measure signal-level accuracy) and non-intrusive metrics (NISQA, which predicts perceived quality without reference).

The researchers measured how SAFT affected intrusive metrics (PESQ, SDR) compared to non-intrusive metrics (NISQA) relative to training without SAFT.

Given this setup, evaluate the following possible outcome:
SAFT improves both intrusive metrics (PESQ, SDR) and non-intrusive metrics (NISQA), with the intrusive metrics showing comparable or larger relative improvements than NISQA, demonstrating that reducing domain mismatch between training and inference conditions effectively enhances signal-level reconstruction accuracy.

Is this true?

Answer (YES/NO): NO